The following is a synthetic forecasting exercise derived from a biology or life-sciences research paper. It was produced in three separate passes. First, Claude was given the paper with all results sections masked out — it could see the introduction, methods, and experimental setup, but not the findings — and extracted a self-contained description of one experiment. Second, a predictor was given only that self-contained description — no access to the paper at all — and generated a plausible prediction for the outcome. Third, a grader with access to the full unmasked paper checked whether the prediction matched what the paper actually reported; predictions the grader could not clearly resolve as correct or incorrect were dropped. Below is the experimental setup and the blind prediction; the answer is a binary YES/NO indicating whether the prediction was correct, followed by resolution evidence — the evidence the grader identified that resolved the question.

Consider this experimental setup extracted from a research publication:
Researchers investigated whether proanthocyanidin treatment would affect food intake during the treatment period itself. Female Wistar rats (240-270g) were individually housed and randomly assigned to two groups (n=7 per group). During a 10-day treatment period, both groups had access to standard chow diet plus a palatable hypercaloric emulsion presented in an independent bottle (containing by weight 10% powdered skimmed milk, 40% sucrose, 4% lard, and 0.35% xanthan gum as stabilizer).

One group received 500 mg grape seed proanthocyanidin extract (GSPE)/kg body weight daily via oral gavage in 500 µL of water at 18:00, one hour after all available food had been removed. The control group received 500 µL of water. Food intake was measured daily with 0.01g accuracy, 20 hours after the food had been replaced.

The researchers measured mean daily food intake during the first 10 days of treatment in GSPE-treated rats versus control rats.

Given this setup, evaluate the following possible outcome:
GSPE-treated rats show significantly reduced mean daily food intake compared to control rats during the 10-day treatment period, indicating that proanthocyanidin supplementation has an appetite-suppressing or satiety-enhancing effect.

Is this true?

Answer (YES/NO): YES